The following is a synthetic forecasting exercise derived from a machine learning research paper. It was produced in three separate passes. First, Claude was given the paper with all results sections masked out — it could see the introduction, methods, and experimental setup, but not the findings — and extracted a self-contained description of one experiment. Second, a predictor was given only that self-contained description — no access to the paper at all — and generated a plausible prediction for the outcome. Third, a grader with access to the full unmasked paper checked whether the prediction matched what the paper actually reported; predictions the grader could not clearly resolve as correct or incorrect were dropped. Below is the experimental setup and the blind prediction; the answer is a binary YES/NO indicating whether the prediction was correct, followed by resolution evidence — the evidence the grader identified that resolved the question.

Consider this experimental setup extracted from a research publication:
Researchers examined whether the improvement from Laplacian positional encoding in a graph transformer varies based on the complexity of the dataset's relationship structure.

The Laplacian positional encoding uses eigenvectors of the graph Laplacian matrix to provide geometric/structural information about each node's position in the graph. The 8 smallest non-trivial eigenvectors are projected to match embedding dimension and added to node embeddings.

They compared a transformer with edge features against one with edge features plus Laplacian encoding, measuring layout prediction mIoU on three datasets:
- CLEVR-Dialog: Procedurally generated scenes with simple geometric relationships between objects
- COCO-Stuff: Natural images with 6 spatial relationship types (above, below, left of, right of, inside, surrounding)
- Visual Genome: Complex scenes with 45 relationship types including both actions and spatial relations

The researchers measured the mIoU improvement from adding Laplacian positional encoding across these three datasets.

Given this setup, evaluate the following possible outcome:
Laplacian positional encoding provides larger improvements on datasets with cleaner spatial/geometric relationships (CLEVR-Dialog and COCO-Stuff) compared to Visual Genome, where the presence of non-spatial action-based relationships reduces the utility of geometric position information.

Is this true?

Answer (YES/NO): NO